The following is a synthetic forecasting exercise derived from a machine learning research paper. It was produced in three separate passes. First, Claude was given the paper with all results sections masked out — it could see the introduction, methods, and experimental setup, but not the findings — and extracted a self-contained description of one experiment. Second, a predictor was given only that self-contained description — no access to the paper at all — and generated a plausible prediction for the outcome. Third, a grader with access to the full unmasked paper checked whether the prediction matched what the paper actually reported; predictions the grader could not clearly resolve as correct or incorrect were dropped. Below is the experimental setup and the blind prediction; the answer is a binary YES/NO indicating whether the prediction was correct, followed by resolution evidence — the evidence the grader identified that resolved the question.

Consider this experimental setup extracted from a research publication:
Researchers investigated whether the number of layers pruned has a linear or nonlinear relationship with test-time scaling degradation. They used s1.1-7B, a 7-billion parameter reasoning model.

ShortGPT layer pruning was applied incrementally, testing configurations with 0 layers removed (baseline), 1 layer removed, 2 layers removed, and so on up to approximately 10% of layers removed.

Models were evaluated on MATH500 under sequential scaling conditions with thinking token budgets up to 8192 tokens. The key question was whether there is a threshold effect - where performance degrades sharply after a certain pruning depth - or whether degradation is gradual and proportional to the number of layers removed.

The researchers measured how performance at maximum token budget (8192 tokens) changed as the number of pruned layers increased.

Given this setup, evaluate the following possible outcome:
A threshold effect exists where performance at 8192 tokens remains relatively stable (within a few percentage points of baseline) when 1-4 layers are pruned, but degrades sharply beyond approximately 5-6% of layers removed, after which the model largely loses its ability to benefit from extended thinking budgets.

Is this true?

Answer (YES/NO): NO